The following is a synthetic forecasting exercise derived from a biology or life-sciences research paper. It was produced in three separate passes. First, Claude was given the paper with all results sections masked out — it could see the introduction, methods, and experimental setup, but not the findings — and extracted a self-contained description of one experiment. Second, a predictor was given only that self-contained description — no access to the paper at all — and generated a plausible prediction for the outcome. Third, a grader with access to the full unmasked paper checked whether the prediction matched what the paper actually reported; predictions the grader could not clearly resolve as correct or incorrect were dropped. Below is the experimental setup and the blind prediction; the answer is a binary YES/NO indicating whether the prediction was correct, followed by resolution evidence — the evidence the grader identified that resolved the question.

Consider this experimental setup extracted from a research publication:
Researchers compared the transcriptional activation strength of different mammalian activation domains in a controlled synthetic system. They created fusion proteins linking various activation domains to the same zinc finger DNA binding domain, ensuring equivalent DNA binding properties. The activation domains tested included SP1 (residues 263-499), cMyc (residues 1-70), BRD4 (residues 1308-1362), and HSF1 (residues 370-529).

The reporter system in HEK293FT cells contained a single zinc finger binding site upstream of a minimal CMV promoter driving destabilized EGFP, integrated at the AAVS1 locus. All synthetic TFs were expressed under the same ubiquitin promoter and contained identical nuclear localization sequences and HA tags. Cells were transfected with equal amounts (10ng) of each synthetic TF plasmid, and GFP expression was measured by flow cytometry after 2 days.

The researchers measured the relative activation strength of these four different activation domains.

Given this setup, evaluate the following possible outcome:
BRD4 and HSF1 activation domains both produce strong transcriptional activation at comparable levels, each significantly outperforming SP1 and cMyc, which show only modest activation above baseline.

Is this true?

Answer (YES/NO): NO